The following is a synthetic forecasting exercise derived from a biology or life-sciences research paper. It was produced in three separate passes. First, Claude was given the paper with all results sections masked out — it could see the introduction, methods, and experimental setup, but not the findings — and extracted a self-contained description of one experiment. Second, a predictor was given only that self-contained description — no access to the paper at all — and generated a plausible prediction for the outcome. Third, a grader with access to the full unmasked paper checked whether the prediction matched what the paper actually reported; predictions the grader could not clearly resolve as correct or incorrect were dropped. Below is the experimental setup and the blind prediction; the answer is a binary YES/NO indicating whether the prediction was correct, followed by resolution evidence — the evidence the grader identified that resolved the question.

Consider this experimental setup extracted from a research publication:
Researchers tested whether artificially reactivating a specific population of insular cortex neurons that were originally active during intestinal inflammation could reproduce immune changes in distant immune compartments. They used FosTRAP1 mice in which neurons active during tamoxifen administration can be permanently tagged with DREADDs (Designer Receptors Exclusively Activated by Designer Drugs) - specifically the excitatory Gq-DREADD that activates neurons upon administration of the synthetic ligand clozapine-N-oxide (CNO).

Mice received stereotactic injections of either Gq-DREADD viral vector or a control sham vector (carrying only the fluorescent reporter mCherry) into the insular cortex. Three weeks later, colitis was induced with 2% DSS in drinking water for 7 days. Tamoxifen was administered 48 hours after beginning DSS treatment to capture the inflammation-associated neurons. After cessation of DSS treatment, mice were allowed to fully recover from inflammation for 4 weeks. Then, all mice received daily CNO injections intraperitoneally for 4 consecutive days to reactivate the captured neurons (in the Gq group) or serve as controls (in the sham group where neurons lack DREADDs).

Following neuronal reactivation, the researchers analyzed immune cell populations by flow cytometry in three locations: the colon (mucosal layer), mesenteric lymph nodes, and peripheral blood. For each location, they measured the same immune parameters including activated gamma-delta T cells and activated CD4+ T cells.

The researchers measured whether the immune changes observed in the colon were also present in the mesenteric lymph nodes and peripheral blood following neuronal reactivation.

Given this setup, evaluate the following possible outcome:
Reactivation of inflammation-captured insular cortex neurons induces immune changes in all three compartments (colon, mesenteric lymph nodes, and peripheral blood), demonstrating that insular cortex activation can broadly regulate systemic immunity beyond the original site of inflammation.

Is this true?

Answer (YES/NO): NO